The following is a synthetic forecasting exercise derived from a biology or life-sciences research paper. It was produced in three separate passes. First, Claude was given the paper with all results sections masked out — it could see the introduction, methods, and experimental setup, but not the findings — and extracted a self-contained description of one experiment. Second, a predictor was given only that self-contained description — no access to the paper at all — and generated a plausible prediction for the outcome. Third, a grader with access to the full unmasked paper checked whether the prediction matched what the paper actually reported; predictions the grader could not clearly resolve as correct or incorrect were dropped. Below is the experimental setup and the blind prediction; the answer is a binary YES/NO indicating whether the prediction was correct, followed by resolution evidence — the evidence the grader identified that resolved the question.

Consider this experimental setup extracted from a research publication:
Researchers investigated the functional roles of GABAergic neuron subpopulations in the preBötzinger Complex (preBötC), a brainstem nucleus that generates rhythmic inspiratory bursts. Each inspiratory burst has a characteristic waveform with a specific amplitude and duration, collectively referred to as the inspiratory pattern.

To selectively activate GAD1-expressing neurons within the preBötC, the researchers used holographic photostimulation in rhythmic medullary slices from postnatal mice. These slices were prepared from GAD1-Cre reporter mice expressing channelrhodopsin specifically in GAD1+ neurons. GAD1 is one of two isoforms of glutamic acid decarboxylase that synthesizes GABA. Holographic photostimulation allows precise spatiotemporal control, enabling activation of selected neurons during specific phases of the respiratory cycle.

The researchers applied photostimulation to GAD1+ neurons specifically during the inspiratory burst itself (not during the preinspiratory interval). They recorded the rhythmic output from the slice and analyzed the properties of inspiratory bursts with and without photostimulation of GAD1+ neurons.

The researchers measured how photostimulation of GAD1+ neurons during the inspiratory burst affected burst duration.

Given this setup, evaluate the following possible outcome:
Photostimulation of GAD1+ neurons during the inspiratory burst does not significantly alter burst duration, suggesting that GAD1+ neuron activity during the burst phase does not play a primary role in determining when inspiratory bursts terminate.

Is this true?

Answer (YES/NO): NO